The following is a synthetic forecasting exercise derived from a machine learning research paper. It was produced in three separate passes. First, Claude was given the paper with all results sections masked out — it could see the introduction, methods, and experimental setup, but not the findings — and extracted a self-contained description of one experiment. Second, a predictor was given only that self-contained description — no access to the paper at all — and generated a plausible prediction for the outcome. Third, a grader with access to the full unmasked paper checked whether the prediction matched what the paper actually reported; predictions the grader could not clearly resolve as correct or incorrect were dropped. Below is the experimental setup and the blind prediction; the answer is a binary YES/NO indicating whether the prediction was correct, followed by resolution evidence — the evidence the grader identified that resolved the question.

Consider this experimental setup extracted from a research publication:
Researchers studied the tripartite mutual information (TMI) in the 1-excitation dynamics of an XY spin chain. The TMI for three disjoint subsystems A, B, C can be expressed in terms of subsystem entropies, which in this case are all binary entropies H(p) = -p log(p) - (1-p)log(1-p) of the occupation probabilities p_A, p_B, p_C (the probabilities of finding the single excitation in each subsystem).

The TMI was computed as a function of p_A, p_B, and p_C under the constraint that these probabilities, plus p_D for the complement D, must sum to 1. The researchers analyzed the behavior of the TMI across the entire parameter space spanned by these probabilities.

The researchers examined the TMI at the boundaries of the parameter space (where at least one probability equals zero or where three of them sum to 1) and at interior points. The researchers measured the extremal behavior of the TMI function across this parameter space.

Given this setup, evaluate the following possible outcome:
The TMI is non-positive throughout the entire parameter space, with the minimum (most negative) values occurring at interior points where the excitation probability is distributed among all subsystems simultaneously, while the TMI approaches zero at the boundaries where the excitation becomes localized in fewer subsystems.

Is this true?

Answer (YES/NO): NO